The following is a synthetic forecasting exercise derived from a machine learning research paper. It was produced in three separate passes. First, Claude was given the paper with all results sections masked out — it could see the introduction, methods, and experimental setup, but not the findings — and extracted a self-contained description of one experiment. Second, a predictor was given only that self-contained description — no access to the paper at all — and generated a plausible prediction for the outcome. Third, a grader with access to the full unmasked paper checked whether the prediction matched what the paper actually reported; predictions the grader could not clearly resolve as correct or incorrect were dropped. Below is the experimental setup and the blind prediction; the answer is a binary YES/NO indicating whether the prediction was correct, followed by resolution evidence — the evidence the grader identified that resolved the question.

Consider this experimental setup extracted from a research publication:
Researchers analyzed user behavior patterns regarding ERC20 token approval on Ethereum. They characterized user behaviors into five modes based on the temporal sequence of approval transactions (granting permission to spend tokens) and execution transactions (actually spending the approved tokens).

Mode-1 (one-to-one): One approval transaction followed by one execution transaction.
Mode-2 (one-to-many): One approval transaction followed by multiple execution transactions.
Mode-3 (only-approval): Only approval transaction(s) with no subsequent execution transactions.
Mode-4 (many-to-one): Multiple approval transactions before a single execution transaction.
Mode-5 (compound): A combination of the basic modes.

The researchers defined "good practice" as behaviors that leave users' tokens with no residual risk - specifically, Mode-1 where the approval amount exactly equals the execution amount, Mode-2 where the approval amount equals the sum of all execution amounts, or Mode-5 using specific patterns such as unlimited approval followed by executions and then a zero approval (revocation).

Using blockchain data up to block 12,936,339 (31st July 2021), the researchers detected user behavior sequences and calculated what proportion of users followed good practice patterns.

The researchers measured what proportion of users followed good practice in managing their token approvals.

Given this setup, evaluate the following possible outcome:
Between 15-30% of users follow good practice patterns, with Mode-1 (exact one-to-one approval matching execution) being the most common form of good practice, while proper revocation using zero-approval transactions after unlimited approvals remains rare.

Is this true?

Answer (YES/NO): NO